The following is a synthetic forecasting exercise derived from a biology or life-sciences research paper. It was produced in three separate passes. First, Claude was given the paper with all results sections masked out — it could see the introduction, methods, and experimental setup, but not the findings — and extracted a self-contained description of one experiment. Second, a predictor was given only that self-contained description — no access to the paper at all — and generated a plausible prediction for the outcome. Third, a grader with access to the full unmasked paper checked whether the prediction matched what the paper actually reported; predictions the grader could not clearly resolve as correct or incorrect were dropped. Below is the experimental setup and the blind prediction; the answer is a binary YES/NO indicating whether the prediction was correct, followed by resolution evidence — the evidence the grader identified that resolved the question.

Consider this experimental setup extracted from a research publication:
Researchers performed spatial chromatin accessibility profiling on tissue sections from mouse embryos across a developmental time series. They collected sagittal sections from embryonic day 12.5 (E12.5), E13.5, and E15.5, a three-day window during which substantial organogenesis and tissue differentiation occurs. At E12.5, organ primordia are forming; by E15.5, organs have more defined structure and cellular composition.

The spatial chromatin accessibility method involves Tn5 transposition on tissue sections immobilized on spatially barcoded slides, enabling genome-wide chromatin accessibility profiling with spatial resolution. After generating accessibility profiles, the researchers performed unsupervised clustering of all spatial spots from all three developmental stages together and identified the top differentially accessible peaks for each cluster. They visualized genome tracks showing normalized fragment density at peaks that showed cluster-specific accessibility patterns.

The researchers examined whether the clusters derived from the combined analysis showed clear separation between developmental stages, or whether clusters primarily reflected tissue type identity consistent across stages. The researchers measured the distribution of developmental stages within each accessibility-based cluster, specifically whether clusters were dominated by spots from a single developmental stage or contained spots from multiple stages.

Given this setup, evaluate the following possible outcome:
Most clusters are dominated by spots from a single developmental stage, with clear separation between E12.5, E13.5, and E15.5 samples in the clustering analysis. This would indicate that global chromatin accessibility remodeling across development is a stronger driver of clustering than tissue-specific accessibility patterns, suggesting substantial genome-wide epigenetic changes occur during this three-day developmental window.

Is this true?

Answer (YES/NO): NO